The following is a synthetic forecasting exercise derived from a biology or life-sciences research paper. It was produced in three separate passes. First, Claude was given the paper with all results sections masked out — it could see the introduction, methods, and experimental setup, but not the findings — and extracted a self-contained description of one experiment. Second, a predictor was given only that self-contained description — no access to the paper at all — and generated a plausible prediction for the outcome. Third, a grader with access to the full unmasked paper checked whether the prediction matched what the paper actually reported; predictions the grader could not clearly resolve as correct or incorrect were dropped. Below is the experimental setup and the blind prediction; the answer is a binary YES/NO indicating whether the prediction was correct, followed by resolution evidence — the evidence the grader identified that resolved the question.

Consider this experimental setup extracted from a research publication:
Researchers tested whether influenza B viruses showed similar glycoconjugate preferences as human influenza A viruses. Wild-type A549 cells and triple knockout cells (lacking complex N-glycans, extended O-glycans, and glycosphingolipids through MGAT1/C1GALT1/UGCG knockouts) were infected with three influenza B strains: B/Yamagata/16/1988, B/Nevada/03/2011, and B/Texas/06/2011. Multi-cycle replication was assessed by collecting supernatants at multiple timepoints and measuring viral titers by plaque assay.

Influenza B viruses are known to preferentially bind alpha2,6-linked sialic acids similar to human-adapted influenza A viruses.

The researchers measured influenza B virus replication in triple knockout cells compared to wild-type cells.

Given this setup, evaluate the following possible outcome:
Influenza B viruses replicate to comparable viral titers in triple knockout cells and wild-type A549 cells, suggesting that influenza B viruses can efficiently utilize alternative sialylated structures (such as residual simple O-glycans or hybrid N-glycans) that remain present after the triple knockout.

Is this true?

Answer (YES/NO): NO